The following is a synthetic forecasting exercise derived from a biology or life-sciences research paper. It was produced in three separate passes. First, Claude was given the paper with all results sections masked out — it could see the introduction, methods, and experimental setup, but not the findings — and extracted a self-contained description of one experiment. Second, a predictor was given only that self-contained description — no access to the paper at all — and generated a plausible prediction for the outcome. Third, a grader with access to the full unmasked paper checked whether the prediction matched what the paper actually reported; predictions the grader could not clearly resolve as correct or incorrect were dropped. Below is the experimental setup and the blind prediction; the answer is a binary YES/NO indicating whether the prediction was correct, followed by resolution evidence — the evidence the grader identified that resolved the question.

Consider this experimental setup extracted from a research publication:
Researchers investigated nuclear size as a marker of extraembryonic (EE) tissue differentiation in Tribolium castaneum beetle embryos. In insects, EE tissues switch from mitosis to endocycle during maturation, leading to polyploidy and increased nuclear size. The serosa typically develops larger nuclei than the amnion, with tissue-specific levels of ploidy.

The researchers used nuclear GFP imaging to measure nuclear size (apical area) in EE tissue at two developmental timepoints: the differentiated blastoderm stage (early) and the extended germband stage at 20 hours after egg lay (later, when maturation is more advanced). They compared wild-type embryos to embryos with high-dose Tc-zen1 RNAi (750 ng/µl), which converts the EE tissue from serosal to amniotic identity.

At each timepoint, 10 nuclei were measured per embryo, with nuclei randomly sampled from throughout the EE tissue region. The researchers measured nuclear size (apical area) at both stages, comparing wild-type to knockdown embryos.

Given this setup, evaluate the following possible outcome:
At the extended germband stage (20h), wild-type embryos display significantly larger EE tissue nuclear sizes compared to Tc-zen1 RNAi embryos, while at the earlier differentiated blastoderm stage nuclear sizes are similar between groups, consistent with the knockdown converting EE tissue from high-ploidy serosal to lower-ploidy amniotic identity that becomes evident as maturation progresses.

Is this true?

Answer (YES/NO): YES